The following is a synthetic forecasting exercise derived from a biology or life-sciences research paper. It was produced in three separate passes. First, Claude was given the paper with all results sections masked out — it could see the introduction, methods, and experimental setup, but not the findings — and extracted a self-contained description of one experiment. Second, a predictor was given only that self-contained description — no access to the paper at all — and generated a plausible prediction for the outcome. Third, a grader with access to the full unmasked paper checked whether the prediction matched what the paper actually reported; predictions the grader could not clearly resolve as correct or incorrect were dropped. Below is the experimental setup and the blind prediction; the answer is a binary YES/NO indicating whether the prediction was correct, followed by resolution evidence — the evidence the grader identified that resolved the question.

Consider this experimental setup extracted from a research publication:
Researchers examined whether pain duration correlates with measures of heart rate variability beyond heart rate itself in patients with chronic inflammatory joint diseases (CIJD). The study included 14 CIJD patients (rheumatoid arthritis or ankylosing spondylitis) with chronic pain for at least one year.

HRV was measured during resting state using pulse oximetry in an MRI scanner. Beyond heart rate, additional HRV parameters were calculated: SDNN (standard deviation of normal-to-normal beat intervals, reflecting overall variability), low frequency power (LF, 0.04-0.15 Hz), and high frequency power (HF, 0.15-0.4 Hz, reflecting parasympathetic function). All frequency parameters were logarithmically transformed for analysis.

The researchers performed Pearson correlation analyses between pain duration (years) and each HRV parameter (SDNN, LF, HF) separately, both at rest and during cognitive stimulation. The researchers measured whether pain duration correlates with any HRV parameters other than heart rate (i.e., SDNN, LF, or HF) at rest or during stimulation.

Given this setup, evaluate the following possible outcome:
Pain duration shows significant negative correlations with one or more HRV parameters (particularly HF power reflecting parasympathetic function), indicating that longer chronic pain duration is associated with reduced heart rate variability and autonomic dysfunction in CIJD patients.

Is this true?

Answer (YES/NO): NO